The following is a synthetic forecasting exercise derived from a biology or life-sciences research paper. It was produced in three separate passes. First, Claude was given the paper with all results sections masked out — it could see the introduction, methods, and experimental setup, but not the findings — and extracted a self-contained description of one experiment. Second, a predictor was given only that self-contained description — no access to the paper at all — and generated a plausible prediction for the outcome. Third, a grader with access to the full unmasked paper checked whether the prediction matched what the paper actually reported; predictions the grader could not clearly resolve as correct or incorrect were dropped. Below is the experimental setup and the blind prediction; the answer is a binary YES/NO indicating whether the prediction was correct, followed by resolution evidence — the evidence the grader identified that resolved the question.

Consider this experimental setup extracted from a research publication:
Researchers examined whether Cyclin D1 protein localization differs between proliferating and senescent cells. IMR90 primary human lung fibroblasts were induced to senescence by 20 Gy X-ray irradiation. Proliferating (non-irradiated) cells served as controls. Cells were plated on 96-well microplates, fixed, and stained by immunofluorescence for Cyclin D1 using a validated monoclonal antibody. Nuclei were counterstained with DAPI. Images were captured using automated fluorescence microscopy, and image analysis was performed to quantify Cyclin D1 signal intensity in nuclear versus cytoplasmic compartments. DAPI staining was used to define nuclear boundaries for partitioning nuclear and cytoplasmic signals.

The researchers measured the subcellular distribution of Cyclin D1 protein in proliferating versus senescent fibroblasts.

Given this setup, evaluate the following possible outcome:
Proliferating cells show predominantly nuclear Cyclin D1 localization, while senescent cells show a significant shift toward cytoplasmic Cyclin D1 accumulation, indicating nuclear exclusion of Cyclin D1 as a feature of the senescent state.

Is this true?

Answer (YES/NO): NO